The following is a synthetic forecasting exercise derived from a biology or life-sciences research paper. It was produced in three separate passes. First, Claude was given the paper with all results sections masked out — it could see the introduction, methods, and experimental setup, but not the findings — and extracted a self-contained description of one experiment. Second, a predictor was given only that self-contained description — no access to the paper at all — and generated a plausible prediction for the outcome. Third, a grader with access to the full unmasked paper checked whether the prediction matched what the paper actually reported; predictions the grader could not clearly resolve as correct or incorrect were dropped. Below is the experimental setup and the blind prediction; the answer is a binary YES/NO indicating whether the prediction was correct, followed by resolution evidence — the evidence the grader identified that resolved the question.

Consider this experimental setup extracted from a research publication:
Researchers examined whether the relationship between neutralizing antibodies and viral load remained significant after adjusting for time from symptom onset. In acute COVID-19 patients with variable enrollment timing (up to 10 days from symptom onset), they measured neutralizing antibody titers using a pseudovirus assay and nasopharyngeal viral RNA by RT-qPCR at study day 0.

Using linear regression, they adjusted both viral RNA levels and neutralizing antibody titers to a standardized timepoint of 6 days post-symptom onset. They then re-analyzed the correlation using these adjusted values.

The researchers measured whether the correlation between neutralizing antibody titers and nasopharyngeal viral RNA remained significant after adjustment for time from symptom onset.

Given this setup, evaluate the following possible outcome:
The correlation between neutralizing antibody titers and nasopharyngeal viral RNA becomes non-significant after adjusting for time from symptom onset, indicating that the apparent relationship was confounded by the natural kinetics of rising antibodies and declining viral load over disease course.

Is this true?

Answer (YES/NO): NO